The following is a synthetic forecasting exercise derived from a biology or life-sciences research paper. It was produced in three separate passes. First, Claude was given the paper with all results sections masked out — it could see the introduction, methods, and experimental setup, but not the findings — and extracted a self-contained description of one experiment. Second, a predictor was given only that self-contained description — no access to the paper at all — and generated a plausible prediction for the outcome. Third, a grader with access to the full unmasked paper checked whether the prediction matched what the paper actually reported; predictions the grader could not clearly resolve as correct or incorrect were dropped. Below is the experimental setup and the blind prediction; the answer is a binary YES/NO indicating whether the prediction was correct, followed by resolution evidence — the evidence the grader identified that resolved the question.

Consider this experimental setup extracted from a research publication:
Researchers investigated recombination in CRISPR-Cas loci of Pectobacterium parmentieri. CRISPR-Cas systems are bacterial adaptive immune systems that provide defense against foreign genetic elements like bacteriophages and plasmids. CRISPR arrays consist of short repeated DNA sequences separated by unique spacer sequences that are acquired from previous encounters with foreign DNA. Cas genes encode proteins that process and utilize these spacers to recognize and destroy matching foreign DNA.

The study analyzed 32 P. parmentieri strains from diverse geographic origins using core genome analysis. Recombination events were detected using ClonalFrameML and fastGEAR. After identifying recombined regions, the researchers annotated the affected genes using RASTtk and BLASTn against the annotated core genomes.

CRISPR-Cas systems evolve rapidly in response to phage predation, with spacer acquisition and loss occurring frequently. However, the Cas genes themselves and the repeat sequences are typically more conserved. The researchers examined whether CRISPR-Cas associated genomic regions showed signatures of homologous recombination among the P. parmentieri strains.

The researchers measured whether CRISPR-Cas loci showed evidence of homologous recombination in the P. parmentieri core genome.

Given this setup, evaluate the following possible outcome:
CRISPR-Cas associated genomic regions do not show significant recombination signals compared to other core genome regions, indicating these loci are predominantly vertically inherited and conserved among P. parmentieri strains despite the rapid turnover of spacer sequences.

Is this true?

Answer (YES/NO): NO